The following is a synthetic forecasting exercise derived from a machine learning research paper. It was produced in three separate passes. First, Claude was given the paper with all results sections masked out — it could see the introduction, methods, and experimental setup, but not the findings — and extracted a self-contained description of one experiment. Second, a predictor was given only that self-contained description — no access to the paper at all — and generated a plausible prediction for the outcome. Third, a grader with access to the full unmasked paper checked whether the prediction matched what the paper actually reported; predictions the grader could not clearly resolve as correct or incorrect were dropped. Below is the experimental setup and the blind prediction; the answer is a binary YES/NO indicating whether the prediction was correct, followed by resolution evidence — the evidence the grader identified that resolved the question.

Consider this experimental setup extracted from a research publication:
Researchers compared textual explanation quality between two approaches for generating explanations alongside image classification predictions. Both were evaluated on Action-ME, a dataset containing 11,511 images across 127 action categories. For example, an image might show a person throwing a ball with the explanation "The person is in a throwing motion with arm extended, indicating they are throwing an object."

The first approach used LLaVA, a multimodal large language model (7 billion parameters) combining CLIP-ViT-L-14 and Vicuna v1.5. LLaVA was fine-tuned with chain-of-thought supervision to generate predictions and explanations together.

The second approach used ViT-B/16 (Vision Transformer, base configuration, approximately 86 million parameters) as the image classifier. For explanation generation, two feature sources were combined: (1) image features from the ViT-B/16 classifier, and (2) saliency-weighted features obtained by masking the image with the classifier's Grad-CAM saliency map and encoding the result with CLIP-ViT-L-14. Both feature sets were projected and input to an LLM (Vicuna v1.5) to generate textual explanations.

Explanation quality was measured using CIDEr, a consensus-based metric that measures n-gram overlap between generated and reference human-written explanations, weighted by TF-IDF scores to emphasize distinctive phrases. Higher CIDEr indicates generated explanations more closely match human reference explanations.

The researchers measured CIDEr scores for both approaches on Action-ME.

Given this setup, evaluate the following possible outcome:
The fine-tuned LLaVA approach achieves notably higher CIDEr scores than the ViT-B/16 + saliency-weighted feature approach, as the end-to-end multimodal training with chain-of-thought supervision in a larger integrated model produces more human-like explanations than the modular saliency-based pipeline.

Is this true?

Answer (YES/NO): NO